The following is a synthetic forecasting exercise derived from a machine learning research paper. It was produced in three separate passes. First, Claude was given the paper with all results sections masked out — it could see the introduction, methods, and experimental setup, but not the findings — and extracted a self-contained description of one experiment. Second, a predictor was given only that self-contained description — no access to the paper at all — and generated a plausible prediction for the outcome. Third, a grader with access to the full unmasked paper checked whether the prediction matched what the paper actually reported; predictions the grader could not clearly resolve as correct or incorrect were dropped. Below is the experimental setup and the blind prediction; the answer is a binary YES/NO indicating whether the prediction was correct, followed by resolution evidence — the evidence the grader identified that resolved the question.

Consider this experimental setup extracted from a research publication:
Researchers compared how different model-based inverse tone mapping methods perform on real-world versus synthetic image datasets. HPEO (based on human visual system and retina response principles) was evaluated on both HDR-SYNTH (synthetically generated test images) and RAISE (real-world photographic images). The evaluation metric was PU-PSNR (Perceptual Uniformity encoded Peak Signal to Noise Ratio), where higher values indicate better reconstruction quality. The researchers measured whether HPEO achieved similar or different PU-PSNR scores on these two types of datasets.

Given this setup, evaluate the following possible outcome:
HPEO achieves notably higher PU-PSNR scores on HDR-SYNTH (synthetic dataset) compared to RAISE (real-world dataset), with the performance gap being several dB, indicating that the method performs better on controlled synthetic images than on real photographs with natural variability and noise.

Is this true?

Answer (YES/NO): NO